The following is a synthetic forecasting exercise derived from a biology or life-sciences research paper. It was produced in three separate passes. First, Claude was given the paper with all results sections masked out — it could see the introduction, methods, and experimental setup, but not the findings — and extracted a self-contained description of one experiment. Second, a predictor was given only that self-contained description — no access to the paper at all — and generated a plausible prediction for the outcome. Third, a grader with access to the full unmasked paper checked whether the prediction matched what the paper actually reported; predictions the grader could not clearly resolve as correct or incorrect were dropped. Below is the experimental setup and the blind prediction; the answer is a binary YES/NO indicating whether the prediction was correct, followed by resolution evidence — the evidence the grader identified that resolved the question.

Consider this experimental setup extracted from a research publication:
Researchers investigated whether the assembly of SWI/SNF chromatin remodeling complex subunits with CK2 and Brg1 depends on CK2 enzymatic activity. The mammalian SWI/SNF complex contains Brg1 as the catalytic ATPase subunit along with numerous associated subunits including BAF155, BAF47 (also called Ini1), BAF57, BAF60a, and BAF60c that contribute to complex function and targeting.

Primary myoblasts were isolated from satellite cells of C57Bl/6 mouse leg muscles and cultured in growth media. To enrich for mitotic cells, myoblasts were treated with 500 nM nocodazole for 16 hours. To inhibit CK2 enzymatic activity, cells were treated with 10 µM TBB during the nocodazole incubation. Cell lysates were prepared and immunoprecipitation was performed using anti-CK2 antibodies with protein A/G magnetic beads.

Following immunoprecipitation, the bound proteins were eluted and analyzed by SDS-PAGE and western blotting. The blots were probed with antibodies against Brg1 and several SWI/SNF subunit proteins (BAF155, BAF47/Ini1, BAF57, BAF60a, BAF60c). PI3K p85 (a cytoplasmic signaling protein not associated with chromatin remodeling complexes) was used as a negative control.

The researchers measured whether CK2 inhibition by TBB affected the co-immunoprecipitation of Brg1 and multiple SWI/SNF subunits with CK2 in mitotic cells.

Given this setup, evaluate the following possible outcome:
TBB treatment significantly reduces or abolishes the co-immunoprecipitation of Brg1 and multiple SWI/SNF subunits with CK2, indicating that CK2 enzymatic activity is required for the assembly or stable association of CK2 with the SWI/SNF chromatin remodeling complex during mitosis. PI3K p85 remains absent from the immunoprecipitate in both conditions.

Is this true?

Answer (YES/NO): NO